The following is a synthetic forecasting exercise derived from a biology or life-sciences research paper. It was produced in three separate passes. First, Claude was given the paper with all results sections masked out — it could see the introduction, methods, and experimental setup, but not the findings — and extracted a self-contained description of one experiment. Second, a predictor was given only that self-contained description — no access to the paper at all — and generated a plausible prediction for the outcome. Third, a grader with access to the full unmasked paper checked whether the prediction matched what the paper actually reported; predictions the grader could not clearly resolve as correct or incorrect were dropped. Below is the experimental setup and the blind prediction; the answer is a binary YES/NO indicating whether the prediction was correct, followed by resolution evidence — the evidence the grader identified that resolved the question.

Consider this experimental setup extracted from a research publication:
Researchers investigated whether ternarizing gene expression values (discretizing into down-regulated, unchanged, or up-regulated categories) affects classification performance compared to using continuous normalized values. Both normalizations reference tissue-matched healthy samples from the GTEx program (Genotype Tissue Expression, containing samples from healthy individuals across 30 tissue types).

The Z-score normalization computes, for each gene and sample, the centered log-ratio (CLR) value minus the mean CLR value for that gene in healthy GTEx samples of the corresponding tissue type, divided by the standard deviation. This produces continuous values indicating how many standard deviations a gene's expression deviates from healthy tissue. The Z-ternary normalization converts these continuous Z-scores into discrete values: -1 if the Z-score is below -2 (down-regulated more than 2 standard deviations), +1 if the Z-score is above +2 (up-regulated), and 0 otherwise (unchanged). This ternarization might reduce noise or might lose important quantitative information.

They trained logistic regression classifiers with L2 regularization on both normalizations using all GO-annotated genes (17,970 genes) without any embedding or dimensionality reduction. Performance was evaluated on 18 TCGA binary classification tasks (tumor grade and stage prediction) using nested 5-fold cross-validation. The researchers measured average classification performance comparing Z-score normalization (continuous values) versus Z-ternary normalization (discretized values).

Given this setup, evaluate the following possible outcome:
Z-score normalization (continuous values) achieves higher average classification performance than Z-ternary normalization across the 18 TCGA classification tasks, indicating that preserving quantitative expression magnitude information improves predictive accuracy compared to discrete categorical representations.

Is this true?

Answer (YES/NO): YES